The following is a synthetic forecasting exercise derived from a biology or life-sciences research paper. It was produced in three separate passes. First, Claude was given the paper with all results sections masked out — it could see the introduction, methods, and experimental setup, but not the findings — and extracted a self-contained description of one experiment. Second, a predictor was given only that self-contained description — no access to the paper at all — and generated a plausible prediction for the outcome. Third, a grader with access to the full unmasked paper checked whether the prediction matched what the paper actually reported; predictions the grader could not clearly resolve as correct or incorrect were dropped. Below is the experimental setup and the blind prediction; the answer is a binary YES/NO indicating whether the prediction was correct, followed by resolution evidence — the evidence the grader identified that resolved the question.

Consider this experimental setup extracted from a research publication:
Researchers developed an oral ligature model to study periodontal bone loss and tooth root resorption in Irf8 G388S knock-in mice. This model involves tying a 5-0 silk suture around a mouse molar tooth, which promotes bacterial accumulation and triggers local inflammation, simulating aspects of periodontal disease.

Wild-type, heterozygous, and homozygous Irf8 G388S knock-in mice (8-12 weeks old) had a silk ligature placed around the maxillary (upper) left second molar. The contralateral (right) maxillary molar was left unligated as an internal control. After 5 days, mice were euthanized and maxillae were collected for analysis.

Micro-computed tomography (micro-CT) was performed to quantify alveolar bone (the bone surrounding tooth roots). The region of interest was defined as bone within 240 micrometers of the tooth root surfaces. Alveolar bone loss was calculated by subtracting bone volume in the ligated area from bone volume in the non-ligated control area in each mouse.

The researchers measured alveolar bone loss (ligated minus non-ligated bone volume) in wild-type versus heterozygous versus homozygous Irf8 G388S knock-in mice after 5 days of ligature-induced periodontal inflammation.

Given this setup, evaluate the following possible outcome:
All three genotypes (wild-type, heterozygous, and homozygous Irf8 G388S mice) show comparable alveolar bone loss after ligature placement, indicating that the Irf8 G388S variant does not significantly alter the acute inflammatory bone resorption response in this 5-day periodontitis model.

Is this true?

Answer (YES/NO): NO